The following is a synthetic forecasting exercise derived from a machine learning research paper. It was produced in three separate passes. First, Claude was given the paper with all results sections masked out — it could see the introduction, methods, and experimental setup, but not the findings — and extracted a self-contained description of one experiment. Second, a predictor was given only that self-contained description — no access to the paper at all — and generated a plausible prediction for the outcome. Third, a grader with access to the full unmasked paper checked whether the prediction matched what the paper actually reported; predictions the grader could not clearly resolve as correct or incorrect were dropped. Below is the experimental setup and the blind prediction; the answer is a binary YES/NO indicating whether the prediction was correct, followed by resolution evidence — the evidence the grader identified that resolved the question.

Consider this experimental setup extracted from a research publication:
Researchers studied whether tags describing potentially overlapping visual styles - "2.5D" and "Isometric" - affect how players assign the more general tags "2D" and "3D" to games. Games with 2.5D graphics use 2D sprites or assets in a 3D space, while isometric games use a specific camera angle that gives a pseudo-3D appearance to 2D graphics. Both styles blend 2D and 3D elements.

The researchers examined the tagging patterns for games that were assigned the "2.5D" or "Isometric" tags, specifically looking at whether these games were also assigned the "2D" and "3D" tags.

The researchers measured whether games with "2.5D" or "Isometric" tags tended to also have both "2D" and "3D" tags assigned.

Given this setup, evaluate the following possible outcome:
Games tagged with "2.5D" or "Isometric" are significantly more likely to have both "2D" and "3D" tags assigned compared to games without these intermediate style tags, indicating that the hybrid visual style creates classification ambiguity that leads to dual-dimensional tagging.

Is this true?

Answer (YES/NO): YES